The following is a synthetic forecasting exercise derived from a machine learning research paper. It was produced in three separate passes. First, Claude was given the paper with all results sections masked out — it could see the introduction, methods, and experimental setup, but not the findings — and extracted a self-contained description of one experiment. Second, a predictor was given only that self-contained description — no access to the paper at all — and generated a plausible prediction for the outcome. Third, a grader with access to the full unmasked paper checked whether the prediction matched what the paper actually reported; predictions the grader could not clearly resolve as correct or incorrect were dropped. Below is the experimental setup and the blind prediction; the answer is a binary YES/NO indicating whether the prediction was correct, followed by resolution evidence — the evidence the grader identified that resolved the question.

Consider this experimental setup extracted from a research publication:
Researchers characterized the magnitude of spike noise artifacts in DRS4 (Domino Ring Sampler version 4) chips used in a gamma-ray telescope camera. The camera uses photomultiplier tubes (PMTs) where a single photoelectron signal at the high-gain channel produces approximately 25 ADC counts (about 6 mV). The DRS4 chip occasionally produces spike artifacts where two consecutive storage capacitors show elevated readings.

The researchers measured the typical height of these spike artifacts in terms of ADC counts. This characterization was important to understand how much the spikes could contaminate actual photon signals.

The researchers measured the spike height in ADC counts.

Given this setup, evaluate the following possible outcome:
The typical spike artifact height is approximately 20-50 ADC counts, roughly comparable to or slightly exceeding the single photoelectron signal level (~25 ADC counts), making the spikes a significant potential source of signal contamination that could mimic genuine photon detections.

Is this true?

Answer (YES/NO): NO